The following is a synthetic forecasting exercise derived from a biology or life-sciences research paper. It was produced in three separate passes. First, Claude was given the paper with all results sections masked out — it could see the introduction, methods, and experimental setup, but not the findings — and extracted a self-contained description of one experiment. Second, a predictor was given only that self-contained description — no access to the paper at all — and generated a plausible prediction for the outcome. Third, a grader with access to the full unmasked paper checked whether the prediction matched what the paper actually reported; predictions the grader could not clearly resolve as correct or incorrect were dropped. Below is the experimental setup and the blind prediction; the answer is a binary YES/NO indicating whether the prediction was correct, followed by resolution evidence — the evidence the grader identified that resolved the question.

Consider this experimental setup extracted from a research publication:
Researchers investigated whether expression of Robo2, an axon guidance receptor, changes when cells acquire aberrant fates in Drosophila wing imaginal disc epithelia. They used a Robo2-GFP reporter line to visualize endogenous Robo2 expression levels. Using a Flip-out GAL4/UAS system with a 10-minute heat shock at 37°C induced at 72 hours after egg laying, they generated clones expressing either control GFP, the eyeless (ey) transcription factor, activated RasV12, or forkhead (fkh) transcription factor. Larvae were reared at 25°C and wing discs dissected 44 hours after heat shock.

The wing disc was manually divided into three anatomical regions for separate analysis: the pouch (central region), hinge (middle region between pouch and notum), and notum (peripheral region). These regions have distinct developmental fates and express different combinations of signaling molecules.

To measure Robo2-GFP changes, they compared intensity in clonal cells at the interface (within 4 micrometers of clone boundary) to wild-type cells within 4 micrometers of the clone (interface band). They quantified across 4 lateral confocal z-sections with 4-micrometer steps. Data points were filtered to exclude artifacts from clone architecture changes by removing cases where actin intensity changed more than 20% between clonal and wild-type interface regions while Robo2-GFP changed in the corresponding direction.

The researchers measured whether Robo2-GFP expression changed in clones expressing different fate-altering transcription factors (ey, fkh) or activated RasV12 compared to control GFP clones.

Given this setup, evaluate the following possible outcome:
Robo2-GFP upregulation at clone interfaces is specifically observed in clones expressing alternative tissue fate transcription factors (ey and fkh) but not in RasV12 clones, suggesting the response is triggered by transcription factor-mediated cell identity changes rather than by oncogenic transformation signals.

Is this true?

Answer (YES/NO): NO